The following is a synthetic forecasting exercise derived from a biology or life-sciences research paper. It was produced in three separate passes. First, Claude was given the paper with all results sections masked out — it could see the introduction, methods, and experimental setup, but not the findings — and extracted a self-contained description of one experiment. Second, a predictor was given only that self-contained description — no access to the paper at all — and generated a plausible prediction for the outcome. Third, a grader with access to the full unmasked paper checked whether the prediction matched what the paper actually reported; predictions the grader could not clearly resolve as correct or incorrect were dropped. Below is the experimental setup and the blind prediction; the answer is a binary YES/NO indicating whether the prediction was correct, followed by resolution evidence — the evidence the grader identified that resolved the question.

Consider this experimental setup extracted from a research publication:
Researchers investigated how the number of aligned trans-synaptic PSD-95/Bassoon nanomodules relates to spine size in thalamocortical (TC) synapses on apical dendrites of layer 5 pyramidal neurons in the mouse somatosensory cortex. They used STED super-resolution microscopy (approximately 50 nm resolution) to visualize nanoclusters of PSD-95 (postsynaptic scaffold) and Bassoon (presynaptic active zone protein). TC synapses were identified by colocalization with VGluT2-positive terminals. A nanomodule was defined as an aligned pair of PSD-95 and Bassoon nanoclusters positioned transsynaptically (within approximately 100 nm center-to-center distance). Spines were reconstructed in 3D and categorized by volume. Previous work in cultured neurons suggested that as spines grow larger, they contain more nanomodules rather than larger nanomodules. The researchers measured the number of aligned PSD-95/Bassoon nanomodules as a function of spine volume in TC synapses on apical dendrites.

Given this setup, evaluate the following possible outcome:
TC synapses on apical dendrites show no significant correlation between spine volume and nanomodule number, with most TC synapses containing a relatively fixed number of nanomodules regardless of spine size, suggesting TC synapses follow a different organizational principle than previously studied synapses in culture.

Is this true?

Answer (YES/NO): NO